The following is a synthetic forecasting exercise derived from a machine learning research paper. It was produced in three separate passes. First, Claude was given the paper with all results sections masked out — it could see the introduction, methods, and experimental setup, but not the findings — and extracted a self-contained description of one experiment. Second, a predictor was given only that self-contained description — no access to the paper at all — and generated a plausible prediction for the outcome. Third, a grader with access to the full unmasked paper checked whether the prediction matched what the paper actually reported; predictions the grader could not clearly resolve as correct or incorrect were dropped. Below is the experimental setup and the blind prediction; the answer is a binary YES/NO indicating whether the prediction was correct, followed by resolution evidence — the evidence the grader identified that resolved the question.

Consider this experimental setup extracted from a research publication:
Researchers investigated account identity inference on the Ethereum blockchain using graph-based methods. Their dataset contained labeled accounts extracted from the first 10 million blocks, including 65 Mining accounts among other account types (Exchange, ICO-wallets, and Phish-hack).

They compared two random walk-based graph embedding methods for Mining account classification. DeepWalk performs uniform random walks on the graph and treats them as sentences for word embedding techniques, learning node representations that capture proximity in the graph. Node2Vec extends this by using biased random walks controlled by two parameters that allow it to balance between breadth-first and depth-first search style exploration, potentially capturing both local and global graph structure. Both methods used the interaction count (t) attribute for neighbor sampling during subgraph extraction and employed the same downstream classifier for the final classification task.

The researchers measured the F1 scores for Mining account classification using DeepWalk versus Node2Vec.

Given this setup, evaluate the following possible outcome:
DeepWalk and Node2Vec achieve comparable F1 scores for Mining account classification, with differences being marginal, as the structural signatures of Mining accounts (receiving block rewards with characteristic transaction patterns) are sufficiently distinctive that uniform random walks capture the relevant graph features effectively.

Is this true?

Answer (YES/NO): NO